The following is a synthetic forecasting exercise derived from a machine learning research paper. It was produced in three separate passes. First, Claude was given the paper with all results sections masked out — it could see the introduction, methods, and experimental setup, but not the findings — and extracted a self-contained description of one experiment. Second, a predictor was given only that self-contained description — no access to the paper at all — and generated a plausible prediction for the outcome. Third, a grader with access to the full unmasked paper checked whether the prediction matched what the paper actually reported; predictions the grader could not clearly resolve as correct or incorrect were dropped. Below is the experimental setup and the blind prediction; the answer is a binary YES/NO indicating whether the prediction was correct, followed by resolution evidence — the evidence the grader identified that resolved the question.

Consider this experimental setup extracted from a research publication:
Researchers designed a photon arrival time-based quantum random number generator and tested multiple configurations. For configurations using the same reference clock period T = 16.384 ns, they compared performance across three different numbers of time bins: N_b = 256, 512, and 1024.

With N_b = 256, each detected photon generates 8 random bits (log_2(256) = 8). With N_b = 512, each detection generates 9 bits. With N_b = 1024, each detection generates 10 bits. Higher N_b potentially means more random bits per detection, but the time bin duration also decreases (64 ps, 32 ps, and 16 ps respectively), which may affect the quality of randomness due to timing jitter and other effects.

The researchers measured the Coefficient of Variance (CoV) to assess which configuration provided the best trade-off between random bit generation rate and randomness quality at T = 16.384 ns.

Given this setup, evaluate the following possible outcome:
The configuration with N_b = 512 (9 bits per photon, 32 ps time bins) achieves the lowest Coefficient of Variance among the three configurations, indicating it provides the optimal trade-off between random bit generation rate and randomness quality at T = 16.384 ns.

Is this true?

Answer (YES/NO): NO